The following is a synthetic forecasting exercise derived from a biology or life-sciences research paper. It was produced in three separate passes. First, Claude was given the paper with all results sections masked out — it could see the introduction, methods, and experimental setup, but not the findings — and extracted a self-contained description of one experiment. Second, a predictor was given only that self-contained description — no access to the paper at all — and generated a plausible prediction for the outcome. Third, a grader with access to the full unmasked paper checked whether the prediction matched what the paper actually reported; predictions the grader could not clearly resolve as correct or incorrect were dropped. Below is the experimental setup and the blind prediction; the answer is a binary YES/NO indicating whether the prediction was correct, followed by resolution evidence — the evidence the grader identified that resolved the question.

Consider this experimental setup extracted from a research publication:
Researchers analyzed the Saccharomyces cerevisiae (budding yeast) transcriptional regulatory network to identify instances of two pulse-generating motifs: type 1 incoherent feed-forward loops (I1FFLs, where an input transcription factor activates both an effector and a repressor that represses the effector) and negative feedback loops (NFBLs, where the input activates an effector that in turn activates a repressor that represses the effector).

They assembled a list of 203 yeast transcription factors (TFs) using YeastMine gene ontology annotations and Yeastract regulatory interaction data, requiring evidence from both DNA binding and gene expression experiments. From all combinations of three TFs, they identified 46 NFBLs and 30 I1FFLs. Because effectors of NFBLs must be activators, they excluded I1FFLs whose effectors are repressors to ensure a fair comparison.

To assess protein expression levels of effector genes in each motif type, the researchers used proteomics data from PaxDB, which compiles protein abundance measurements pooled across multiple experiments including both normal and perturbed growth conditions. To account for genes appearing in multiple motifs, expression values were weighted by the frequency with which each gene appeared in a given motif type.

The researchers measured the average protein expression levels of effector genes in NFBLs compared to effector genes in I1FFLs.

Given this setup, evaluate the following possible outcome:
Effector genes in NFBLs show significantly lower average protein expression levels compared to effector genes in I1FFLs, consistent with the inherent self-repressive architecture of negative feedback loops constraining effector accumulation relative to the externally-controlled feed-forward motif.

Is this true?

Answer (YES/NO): NO